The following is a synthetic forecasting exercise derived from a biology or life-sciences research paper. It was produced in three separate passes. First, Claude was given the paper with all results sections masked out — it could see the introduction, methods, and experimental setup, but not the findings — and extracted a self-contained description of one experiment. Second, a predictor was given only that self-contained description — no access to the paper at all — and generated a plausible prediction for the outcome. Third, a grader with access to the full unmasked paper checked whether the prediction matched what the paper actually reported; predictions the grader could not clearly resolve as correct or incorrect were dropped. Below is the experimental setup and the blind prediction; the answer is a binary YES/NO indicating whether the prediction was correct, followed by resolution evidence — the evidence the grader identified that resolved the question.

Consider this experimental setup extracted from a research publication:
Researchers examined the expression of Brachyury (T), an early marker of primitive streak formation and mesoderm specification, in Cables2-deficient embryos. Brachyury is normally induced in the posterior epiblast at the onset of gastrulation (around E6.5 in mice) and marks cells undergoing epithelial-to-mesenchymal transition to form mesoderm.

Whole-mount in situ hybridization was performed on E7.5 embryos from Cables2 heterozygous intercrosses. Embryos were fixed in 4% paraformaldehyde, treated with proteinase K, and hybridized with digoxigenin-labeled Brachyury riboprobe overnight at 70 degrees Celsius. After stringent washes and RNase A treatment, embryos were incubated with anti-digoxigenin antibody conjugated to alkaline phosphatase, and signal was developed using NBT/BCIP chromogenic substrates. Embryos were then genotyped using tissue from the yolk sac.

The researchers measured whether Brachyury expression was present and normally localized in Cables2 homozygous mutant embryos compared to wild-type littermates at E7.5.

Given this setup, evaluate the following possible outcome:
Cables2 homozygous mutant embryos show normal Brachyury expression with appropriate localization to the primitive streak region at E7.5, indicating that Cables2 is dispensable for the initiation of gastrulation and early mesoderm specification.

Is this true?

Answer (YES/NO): NO